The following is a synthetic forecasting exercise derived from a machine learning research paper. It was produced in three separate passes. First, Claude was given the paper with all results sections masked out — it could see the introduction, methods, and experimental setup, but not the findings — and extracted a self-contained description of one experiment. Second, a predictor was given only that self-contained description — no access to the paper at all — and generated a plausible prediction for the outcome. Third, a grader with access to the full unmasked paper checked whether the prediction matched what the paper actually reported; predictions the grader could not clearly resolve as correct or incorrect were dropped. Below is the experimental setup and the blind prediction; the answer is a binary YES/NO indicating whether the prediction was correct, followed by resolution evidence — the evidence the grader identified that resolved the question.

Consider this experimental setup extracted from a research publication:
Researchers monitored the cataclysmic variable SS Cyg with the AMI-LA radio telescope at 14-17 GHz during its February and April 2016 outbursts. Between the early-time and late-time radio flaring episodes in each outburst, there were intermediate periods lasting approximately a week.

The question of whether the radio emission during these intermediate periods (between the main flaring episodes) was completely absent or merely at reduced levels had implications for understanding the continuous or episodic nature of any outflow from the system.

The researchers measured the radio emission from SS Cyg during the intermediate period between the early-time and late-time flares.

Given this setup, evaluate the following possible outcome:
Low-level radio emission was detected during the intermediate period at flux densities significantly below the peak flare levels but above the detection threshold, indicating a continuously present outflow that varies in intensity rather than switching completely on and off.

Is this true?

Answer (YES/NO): YES